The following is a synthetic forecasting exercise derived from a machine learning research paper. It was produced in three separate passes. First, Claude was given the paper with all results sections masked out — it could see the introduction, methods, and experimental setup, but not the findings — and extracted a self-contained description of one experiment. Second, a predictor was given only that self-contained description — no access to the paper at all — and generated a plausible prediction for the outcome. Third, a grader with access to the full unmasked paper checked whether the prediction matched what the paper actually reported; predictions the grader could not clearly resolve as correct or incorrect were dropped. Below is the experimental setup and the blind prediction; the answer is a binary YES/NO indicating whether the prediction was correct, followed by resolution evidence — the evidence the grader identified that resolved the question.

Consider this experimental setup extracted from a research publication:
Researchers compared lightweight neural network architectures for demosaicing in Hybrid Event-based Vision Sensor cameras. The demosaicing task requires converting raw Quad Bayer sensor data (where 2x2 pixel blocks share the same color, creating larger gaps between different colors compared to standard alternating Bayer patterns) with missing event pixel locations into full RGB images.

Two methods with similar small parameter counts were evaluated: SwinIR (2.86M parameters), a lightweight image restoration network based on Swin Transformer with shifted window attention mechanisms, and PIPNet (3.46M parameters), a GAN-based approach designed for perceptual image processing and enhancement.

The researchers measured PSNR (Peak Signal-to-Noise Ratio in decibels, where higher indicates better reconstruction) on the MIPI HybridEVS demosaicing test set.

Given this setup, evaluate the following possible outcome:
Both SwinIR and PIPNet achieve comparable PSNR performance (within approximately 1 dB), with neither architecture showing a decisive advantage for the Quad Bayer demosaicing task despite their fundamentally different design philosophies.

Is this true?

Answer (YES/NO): NO